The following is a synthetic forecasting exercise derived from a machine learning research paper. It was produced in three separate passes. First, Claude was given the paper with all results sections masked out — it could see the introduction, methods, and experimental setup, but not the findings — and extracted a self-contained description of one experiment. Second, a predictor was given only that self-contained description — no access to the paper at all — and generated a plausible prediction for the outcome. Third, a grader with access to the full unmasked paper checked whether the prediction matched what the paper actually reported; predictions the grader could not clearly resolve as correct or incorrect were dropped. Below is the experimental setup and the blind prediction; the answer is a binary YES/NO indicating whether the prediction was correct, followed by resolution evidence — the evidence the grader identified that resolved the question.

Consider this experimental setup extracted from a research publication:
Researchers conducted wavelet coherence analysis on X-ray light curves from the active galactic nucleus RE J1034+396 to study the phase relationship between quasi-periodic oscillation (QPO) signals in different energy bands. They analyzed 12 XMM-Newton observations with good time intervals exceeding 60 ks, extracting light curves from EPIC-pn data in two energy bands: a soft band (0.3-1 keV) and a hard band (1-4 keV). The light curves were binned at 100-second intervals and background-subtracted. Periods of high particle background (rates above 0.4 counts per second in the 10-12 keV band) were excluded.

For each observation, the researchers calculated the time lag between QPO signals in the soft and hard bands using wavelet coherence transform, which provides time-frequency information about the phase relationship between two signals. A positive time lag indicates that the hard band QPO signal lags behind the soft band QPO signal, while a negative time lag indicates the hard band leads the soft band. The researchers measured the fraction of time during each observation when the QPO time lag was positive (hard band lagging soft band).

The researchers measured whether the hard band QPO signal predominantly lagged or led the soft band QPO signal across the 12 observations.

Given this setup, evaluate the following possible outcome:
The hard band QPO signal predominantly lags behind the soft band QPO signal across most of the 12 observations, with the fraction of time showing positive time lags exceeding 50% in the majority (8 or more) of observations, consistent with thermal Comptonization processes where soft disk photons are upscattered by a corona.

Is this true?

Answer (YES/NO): YES